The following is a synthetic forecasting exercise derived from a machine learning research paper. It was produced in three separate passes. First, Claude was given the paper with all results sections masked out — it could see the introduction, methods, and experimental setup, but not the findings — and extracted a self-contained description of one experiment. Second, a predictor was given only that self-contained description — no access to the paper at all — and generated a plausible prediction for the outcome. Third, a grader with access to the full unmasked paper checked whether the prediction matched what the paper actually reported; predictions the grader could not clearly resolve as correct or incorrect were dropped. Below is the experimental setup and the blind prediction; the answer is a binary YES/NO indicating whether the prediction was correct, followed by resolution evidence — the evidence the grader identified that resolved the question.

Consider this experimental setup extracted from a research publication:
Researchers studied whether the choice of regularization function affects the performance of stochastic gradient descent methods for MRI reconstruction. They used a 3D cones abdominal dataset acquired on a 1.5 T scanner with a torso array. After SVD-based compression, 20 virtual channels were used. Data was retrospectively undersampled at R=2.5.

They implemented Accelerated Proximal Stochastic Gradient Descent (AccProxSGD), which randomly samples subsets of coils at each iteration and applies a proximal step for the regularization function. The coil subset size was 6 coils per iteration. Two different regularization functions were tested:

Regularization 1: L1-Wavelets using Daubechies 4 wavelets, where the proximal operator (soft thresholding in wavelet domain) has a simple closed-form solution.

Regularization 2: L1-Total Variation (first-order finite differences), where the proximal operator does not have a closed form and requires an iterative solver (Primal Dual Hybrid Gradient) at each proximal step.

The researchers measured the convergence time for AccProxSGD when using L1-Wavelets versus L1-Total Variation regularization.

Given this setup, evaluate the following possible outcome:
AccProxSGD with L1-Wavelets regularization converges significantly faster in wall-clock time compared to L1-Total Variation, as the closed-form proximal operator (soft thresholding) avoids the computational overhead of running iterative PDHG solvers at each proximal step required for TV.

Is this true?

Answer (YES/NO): YES